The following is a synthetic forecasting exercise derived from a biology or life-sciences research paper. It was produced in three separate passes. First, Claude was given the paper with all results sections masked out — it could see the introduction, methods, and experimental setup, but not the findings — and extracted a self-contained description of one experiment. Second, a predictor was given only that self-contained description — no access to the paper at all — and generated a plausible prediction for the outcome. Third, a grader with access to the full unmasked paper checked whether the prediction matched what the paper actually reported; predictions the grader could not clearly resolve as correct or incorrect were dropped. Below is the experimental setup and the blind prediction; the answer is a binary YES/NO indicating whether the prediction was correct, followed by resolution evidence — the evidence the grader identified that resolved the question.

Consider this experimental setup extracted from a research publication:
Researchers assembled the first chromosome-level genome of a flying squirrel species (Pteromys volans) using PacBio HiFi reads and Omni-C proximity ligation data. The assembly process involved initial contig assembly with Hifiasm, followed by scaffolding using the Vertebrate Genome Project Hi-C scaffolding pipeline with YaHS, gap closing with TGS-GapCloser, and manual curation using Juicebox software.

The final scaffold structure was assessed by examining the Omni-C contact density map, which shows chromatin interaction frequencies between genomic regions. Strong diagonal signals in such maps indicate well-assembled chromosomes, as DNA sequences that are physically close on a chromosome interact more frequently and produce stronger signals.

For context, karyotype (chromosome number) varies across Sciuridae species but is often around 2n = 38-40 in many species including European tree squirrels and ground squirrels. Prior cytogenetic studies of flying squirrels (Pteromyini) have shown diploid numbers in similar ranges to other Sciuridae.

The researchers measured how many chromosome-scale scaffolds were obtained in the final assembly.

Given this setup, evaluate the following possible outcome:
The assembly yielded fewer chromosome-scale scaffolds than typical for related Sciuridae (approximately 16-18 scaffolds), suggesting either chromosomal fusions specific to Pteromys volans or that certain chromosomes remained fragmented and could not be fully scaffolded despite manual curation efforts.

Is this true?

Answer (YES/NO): NO